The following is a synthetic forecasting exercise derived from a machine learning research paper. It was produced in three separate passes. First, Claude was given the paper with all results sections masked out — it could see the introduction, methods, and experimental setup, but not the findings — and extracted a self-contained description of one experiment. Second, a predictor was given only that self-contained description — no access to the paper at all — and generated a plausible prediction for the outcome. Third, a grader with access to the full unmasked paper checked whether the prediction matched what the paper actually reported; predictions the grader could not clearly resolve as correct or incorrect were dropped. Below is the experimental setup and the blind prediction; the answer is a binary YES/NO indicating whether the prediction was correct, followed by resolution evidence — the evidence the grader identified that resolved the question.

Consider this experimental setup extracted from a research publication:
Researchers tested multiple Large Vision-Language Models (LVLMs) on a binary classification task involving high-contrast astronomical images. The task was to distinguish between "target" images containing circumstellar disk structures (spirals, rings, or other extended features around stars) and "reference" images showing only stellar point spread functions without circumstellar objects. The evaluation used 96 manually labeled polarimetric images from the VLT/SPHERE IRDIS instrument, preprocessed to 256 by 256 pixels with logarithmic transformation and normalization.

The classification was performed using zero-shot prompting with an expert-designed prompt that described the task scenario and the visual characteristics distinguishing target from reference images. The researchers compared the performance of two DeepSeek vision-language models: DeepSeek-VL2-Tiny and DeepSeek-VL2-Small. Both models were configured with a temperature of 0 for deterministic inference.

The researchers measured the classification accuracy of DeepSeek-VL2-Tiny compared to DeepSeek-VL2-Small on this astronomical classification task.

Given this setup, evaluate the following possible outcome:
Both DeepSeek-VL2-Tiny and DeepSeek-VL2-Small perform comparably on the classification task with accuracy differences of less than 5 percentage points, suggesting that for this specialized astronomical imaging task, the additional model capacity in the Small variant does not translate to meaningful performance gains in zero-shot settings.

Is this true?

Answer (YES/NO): YES